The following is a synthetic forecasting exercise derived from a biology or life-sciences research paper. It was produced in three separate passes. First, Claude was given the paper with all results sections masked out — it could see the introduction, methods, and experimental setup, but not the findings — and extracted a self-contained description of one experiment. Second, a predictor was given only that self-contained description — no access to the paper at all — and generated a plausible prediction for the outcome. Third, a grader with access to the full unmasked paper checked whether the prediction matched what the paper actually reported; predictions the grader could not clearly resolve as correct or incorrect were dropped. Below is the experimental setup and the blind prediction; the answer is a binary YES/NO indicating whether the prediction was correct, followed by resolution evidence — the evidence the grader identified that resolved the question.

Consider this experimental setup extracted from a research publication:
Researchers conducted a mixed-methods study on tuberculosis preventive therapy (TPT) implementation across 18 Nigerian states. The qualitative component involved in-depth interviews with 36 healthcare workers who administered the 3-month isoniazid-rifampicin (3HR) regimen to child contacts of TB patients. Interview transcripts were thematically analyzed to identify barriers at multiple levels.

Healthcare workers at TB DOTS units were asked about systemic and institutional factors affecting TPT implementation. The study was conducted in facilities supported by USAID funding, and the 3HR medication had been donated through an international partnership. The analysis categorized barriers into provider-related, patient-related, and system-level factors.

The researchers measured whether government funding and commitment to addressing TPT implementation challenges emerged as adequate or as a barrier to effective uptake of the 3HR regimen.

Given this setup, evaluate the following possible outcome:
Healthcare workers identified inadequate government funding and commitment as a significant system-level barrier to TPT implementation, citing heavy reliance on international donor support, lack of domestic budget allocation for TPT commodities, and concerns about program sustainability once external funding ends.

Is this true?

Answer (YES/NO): NO